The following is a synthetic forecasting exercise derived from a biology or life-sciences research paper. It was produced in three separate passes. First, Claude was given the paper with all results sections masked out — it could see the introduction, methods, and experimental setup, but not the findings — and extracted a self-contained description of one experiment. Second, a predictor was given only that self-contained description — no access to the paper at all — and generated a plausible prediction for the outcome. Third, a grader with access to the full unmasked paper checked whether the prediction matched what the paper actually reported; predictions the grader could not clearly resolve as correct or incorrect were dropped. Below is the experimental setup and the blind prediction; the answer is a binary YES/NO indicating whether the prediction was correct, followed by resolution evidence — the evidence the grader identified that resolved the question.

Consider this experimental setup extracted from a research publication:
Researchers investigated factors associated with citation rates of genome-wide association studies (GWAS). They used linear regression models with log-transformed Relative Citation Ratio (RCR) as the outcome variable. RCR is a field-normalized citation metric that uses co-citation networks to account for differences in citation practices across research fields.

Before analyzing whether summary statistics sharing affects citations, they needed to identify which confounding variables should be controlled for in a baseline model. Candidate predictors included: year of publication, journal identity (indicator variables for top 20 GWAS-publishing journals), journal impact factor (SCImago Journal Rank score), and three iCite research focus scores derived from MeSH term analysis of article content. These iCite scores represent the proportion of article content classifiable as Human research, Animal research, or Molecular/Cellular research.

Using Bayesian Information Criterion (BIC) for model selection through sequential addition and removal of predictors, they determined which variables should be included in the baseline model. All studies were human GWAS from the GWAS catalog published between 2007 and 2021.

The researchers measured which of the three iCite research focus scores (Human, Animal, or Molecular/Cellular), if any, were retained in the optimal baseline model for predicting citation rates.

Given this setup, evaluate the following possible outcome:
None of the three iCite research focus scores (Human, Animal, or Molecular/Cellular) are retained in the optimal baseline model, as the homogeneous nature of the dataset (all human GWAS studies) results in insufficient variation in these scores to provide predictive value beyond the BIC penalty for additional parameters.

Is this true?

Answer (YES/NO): NO